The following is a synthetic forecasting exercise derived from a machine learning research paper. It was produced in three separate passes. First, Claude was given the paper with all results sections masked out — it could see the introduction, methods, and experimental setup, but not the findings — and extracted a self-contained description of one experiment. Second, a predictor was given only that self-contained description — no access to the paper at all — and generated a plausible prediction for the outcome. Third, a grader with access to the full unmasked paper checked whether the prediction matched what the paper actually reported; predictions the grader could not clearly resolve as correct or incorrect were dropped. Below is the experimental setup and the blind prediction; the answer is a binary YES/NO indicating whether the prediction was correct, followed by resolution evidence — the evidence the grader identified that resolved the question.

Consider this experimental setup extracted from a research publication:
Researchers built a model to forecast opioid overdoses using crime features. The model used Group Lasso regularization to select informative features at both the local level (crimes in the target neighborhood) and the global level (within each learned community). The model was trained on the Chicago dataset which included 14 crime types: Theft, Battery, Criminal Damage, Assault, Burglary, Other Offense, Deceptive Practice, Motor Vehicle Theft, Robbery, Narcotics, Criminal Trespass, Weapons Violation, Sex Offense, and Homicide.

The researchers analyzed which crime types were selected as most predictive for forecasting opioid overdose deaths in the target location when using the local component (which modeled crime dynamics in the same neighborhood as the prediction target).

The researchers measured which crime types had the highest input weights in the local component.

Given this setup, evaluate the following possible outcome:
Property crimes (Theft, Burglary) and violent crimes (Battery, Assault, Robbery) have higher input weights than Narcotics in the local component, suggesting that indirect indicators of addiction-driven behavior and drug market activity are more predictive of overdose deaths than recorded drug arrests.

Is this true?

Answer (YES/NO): NO